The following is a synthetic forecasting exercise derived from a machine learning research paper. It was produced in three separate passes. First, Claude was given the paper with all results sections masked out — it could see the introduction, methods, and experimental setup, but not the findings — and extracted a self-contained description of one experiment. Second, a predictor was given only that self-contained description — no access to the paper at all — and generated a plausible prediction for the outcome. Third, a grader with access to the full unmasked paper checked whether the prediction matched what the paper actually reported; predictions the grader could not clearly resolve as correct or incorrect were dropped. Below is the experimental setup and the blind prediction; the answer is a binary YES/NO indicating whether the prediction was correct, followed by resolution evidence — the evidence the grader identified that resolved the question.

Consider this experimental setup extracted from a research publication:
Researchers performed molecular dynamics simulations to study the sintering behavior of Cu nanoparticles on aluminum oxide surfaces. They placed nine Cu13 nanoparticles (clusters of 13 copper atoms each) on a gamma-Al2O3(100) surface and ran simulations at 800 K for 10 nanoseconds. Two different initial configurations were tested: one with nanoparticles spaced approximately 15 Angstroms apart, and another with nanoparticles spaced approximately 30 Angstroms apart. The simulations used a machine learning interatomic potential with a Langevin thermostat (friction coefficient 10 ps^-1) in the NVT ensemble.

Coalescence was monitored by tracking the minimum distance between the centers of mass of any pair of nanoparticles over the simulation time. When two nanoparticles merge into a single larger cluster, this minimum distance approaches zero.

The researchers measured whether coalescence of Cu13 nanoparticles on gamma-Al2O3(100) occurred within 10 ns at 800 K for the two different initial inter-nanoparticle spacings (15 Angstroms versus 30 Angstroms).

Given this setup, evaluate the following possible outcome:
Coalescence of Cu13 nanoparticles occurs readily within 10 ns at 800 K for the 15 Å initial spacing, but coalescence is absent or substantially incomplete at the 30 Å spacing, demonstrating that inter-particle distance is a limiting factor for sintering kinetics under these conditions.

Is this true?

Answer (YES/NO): YES